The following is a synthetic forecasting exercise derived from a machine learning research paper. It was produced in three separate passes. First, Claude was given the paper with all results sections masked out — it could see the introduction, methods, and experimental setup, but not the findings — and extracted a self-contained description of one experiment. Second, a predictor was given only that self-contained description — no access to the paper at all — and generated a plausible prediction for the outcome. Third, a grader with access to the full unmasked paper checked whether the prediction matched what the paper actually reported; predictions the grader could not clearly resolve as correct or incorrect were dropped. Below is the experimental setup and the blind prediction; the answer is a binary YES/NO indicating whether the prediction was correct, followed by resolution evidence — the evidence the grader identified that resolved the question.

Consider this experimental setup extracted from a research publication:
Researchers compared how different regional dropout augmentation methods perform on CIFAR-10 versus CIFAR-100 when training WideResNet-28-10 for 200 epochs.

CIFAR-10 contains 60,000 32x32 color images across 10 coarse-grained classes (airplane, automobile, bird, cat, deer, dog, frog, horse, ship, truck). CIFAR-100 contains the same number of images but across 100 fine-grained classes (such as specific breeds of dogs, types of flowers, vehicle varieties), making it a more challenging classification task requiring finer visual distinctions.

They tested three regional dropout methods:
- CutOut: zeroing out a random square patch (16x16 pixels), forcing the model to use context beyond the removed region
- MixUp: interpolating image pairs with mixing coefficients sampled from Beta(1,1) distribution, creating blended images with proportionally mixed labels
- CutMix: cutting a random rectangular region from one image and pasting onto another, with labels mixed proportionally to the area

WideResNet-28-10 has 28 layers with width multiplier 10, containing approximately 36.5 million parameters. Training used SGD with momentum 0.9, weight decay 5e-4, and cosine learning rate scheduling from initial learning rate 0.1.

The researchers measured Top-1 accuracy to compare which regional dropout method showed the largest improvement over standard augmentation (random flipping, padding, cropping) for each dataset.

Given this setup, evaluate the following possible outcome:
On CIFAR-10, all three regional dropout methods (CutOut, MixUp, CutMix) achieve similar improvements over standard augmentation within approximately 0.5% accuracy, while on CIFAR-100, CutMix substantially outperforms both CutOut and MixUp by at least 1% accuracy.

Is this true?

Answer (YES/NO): YES